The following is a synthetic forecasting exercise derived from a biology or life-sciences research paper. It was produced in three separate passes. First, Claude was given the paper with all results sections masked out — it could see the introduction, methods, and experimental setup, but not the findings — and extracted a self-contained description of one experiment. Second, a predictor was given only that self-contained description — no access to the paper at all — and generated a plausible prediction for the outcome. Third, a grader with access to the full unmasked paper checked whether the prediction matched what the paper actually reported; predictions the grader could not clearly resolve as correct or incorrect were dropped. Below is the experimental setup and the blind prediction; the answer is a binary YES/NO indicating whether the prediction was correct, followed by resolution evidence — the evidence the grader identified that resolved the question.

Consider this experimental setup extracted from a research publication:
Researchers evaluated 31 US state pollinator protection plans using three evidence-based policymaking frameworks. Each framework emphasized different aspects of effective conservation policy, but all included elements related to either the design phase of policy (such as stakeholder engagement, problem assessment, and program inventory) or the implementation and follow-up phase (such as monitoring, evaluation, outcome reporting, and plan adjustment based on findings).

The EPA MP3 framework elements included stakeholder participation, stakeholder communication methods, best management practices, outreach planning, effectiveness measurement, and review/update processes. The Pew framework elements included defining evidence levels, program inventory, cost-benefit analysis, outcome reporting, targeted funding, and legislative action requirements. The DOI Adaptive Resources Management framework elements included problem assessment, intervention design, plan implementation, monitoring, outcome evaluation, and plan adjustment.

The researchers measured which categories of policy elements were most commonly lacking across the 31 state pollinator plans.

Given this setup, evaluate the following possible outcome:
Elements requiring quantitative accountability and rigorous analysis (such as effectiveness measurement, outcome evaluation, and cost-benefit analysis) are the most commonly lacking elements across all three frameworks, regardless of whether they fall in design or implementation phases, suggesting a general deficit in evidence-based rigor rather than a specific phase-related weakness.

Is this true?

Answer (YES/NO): NO